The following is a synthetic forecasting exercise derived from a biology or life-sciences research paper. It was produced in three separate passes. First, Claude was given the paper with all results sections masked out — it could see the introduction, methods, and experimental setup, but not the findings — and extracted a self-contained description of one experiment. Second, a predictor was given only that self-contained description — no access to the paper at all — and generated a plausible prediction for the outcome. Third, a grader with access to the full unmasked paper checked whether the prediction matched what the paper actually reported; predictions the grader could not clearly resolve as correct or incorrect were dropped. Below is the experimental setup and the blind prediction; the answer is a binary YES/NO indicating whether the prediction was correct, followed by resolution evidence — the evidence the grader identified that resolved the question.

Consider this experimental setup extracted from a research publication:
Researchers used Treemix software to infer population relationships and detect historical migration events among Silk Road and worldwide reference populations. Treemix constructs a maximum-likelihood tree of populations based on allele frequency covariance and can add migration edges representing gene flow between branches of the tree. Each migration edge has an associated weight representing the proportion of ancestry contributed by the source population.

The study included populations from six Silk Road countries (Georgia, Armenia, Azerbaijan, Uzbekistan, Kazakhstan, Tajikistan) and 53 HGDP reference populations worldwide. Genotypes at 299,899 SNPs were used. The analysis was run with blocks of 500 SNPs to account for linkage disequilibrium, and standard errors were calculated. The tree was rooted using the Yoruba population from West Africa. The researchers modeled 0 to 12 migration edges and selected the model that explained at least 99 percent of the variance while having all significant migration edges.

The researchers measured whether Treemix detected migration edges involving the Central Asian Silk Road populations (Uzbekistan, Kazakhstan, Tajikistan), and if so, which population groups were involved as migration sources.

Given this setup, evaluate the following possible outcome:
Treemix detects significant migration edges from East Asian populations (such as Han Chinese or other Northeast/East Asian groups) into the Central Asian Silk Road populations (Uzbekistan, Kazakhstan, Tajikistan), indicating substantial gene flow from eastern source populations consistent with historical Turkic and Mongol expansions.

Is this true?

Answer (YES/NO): YES